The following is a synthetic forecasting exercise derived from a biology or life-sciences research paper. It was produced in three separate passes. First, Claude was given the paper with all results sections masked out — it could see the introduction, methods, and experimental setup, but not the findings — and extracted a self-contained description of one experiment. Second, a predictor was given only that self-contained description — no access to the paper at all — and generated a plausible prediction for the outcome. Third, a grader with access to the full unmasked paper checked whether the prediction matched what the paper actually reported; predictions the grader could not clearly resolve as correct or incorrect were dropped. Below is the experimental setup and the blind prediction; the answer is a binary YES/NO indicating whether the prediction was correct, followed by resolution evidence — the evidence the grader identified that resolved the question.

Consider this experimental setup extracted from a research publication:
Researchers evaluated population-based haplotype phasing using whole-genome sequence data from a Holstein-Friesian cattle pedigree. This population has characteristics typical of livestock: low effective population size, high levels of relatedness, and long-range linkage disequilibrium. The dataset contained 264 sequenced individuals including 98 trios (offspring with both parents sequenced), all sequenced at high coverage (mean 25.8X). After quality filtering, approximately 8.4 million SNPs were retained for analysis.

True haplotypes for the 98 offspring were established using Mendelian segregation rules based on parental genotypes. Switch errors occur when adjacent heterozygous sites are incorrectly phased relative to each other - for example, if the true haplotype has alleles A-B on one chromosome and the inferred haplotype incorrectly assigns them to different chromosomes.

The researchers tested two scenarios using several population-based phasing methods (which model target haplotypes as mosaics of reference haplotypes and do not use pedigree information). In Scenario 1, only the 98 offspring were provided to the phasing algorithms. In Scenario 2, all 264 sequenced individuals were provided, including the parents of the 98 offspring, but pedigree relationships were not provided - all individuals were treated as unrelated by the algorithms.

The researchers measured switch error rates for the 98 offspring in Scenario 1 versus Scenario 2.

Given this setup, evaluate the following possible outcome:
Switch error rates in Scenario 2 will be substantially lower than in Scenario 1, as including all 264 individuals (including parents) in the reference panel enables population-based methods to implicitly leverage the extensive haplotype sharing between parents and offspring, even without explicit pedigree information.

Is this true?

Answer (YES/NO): YES